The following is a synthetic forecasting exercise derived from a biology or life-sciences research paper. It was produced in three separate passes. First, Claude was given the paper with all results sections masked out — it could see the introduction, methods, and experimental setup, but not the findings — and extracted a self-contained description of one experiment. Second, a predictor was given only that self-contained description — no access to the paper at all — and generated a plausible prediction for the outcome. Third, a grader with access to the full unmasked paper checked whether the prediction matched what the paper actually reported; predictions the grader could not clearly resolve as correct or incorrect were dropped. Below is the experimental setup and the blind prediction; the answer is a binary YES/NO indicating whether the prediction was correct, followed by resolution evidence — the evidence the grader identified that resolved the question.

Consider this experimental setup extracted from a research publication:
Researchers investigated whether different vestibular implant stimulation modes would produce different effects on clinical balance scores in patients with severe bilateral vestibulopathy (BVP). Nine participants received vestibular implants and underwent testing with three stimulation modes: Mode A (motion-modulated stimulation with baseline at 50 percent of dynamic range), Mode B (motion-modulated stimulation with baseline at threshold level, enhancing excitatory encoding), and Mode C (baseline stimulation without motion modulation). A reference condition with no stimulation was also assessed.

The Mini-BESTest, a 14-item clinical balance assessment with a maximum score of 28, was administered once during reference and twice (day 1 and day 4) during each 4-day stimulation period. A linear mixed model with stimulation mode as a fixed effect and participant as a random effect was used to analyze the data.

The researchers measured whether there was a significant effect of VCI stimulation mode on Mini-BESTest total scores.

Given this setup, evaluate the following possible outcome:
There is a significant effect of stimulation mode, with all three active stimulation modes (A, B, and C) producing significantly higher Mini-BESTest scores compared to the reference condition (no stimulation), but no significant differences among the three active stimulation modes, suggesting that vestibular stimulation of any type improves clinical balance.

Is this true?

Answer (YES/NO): NO